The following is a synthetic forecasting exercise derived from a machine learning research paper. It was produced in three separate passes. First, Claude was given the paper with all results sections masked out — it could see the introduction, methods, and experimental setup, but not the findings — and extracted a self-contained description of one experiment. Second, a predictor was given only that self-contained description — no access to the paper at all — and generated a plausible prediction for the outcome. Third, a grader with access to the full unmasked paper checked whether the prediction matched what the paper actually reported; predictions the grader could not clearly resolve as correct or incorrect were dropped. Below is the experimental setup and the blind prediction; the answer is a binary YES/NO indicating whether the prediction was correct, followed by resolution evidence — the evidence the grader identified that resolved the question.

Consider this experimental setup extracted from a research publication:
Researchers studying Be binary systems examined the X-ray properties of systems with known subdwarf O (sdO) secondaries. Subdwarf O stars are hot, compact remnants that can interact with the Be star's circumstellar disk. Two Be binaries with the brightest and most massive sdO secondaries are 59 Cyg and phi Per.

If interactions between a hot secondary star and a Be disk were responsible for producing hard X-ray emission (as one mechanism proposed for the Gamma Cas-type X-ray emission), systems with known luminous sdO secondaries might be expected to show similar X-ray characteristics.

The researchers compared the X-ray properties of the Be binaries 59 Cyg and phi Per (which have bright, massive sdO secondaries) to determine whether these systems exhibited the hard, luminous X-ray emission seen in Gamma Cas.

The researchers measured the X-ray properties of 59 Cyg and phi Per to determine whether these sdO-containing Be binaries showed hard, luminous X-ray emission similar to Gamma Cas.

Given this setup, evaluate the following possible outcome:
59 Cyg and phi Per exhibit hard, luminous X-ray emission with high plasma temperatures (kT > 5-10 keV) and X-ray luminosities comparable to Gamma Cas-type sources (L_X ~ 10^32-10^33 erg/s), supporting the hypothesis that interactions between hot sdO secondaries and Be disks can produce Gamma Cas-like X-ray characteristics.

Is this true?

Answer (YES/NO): NO